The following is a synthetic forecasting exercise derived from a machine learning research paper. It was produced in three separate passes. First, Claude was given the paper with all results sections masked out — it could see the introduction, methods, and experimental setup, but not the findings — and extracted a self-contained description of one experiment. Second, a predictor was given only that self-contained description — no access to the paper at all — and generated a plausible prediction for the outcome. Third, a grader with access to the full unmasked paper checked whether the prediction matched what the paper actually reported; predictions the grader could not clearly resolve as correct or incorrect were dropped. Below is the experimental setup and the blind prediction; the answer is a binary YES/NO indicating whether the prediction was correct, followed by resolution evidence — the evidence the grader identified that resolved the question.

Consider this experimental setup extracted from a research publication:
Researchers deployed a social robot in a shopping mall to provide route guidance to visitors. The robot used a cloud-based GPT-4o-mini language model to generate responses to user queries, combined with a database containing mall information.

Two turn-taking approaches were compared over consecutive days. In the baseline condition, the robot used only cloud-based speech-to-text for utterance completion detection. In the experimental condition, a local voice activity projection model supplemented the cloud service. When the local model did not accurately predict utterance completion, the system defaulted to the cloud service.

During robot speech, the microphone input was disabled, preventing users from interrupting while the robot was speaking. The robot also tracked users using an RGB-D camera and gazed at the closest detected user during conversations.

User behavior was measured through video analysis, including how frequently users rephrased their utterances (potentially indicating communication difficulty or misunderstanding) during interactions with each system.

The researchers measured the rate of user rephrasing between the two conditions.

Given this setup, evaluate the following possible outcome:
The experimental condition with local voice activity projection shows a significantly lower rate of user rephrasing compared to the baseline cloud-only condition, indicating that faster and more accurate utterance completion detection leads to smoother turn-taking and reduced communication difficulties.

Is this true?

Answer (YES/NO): NO